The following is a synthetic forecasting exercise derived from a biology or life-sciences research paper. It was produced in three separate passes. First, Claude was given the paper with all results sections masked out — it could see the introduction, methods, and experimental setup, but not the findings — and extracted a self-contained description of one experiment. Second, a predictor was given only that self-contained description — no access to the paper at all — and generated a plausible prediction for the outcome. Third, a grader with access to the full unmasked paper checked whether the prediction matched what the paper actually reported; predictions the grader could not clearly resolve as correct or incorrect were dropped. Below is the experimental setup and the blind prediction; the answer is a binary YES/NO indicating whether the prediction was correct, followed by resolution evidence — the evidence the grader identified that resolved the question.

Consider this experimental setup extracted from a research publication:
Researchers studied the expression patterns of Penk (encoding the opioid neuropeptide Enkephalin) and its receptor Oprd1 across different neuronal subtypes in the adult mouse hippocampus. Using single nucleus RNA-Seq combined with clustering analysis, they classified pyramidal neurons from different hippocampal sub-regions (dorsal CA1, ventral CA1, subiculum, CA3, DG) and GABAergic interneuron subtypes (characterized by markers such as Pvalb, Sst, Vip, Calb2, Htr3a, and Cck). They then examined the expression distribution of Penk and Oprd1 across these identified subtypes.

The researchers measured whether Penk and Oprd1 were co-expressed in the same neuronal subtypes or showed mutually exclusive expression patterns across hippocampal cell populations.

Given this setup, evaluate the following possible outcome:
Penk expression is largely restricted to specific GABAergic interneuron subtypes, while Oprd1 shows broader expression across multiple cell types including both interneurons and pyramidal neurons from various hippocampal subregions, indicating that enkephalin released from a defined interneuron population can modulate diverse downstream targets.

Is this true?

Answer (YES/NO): NO